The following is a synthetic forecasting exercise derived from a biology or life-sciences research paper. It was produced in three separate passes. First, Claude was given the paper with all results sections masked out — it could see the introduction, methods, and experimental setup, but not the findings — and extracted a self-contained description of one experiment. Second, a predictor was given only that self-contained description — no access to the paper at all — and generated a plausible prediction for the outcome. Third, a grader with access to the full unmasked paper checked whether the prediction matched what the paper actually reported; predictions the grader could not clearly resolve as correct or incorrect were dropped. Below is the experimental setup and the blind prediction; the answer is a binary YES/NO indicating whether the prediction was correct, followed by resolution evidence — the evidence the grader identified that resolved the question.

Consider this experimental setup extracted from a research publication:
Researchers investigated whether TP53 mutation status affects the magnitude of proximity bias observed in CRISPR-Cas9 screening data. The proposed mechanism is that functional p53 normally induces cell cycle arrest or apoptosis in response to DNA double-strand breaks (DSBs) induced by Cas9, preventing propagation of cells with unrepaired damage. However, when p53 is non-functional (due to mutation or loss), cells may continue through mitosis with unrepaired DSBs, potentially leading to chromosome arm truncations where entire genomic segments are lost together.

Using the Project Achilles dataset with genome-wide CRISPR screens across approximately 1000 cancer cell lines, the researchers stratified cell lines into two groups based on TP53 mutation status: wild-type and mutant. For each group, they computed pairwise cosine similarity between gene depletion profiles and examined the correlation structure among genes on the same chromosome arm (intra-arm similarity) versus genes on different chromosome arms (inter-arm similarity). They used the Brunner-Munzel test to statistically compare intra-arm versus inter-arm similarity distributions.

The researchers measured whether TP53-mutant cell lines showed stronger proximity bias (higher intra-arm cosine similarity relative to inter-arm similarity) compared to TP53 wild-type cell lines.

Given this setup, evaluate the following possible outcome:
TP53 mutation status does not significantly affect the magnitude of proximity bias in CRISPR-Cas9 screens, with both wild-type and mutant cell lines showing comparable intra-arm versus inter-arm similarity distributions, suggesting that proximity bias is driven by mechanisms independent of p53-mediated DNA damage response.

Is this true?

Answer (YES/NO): NO